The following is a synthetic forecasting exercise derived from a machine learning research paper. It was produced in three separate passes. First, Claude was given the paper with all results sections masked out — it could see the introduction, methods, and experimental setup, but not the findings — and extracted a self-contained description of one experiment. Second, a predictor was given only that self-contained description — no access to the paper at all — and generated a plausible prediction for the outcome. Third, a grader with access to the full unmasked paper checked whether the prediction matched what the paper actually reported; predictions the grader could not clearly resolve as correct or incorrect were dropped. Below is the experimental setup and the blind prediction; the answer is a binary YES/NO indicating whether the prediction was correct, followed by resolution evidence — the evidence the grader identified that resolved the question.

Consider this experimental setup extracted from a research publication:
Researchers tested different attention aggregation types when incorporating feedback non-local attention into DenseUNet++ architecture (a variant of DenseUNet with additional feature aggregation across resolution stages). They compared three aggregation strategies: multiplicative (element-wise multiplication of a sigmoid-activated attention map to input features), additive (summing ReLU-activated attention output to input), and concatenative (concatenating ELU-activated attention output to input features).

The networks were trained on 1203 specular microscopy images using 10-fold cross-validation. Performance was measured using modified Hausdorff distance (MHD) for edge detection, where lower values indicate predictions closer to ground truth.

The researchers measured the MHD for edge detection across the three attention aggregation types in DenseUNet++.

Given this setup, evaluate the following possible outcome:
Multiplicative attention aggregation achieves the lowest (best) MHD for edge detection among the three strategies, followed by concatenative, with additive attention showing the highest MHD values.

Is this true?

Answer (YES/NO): YES